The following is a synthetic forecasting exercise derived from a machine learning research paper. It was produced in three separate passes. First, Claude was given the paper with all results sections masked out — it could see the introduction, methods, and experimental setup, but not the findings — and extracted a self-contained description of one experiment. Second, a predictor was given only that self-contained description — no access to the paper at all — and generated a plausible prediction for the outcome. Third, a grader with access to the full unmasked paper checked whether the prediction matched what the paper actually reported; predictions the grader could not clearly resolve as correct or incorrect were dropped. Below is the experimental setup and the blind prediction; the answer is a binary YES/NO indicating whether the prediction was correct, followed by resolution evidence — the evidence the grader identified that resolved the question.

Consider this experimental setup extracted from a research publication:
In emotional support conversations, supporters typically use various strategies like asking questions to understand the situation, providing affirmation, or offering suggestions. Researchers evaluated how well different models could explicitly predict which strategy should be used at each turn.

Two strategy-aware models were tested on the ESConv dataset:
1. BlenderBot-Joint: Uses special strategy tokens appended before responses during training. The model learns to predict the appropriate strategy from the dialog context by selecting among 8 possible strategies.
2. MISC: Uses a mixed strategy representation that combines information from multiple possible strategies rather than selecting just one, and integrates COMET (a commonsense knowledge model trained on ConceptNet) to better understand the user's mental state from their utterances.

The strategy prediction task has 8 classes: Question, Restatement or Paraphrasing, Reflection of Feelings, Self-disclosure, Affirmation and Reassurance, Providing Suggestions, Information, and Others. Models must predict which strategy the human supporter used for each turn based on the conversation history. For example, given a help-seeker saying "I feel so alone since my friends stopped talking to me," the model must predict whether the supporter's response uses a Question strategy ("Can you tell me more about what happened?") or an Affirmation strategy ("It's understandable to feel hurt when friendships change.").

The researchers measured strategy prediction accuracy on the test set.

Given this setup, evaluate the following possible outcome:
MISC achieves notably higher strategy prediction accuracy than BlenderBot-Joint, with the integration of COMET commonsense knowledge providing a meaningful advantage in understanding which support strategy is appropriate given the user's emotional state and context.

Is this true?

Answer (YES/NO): NO